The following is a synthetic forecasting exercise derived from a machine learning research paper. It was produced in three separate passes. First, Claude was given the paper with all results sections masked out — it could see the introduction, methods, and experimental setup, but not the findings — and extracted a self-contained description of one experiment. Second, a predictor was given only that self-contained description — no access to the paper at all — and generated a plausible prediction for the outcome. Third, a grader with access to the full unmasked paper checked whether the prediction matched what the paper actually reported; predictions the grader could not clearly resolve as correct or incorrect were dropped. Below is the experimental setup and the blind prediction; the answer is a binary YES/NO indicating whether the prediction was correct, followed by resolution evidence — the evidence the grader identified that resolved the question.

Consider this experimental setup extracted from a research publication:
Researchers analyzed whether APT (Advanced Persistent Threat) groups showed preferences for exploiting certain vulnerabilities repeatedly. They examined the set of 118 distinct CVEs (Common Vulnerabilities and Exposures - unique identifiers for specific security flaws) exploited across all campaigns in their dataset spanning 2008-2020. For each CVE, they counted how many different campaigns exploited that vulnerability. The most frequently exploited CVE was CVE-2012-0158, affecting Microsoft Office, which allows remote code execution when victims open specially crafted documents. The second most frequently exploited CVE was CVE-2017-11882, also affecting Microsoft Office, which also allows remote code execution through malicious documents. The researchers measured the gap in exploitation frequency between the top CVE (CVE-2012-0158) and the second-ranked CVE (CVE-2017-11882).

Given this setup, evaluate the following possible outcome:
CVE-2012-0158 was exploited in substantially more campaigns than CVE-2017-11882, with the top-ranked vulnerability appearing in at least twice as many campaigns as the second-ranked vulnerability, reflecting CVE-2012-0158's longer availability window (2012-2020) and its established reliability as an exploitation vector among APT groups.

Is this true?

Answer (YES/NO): NO